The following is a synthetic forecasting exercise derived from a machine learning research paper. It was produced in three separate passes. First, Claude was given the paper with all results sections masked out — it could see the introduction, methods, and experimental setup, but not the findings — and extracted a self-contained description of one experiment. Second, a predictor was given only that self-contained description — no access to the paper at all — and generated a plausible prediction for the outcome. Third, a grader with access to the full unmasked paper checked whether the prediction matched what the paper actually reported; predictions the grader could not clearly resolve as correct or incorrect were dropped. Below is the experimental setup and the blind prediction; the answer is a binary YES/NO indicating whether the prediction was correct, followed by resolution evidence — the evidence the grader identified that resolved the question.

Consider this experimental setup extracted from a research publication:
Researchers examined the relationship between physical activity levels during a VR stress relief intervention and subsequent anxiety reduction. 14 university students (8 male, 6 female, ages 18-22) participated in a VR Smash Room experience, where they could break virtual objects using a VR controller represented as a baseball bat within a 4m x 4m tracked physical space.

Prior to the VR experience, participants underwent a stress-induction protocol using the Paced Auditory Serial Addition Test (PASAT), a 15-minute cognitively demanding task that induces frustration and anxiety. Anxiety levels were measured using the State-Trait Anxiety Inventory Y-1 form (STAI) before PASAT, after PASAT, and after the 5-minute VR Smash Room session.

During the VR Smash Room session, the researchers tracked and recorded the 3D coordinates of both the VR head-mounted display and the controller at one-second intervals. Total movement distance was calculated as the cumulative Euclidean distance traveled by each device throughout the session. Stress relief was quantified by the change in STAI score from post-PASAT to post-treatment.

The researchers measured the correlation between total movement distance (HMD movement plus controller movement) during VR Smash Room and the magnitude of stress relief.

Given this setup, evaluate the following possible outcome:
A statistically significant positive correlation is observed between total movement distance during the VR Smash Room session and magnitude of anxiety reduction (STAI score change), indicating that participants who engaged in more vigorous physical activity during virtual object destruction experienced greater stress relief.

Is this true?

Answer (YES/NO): NO